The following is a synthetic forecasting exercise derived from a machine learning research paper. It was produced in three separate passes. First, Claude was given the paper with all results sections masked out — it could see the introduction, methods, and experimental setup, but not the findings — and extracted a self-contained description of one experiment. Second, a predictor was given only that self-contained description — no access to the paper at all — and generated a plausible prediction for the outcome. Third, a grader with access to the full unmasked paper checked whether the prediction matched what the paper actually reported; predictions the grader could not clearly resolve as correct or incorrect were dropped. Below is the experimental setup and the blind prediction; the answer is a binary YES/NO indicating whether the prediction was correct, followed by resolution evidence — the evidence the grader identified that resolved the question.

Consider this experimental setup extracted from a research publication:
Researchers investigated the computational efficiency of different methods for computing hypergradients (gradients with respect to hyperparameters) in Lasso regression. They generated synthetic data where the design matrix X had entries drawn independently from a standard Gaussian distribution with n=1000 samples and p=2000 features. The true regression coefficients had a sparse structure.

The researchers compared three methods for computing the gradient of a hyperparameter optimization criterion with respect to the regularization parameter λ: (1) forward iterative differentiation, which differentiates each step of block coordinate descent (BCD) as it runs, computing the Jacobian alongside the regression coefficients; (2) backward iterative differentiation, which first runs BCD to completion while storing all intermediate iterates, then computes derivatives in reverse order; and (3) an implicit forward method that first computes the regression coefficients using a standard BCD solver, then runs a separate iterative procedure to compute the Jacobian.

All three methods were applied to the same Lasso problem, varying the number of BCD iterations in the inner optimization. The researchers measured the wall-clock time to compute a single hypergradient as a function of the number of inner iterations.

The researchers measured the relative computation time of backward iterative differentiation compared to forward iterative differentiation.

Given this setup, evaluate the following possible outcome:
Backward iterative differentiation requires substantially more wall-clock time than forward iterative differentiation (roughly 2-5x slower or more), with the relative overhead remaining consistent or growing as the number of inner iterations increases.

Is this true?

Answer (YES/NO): NO